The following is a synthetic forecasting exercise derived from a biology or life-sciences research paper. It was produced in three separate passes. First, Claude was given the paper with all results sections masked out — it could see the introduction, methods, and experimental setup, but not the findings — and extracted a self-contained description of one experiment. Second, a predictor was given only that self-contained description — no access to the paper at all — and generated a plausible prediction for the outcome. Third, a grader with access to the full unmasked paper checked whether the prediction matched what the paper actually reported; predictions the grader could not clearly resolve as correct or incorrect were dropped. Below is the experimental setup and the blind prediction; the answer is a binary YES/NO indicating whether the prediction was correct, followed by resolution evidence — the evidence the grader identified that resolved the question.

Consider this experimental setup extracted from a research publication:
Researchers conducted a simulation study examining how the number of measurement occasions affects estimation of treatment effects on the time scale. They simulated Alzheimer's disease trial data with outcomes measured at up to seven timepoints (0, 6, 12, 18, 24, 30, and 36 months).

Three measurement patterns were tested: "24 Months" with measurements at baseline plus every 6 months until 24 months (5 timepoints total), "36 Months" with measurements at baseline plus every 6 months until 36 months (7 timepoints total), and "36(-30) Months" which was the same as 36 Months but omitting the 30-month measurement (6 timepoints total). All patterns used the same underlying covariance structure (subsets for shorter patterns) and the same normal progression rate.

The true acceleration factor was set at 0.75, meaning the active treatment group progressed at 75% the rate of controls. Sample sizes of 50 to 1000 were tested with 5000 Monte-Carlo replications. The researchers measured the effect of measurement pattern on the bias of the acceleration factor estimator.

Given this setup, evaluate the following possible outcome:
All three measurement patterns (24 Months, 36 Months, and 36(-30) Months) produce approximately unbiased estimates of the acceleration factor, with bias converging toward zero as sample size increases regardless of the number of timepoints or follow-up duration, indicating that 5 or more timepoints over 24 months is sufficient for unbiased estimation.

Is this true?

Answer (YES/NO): NO